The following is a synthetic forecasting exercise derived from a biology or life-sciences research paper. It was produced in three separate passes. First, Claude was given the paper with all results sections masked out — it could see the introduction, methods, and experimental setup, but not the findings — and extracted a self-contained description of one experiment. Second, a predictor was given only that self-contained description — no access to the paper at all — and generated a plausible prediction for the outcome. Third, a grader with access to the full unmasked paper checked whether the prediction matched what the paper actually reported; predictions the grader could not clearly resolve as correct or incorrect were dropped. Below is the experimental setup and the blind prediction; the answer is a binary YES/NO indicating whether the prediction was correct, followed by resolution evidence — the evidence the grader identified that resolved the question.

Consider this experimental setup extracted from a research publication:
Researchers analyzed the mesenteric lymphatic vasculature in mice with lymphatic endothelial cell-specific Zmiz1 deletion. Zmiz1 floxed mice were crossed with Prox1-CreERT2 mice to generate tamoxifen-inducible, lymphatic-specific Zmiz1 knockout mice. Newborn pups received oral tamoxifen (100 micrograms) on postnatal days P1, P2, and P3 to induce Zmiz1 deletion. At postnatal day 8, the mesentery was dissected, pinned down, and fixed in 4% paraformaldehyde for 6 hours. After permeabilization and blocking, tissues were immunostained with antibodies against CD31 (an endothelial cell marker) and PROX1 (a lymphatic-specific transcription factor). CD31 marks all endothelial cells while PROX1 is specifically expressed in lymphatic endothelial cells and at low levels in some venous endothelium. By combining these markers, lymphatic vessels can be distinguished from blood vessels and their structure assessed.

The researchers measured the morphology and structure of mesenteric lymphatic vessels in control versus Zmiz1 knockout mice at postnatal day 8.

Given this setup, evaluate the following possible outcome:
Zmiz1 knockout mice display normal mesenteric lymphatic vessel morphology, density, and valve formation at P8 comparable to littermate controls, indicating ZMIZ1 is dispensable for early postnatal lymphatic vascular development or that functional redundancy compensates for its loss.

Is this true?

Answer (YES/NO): NO